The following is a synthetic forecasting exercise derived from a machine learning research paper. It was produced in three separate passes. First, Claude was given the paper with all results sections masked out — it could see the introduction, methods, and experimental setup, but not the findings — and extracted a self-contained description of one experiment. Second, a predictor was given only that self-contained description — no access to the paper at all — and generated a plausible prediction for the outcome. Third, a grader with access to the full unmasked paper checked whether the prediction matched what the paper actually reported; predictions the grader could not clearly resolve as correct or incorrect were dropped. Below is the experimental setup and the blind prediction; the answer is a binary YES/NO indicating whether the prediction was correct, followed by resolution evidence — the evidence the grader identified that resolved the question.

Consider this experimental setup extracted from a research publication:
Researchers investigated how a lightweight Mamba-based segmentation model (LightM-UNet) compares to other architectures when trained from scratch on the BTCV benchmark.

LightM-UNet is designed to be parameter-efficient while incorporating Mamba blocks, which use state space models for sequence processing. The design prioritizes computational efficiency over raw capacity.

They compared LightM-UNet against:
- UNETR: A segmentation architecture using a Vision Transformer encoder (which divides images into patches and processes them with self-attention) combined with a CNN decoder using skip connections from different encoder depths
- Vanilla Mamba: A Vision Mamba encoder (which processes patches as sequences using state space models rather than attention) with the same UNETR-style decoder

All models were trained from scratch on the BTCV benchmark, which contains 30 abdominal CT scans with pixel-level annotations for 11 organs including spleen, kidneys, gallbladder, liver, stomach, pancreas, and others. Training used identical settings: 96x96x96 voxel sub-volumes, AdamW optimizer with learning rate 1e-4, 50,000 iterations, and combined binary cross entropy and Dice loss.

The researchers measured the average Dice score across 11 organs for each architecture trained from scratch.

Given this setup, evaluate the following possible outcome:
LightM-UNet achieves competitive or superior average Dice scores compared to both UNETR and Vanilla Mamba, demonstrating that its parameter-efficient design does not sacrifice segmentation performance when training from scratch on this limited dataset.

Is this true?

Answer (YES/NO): NO